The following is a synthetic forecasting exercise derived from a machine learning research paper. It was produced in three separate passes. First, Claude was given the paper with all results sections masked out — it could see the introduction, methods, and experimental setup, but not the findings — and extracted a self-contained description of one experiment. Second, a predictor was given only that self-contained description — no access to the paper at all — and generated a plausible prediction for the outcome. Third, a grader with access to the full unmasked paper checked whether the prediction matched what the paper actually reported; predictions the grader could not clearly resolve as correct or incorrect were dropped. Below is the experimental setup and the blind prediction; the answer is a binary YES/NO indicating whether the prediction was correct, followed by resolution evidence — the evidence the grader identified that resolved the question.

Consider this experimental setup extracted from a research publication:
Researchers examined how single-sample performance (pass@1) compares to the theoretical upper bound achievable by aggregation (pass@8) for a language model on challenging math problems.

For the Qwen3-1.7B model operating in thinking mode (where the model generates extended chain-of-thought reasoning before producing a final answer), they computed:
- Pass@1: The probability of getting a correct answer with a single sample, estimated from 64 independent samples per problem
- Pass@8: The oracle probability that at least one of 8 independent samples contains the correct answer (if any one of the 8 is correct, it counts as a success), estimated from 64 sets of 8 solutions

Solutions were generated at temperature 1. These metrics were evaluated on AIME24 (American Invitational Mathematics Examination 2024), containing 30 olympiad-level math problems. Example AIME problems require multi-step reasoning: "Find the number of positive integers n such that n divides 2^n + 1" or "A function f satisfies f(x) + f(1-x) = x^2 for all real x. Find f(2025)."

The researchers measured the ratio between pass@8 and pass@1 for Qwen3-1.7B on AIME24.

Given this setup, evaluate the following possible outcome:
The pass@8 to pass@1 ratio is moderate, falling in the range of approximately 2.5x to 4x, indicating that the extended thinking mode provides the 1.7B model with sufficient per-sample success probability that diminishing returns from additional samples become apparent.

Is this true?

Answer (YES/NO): NO